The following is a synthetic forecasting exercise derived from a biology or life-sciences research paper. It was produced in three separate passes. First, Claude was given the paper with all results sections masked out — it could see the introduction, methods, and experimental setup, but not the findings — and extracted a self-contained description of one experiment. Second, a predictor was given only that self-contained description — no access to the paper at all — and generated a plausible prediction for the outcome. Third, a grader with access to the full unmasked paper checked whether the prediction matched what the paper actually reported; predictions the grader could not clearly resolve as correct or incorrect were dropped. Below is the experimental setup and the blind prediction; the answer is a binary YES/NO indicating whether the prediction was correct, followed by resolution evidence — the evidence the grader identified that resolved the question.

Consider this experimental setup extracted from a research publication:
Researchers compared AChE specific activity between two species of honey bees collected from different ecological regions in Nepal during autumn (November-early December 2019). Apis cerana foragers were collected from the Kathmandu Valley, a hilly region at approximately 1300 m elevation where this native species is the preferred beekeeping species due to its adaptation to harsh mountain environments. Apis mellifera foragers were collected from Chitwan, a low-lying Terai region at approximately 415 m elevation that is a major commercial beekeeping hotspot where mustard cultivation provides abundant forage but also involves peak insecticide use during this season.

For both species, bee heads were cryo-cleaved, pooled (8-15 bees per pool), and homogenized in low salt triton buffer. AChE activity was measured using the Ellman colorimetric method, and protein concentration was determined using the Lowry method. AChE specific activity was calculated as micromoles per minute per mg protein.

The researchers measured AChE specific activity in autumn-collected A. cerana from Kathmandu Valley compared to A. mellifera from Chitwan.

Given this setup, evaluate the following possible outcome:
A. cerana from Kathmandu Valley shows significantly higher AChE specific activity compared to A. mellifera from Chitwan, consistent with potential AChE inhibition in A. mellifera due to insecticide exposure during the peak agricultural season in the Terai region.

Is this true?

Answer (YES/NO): YES